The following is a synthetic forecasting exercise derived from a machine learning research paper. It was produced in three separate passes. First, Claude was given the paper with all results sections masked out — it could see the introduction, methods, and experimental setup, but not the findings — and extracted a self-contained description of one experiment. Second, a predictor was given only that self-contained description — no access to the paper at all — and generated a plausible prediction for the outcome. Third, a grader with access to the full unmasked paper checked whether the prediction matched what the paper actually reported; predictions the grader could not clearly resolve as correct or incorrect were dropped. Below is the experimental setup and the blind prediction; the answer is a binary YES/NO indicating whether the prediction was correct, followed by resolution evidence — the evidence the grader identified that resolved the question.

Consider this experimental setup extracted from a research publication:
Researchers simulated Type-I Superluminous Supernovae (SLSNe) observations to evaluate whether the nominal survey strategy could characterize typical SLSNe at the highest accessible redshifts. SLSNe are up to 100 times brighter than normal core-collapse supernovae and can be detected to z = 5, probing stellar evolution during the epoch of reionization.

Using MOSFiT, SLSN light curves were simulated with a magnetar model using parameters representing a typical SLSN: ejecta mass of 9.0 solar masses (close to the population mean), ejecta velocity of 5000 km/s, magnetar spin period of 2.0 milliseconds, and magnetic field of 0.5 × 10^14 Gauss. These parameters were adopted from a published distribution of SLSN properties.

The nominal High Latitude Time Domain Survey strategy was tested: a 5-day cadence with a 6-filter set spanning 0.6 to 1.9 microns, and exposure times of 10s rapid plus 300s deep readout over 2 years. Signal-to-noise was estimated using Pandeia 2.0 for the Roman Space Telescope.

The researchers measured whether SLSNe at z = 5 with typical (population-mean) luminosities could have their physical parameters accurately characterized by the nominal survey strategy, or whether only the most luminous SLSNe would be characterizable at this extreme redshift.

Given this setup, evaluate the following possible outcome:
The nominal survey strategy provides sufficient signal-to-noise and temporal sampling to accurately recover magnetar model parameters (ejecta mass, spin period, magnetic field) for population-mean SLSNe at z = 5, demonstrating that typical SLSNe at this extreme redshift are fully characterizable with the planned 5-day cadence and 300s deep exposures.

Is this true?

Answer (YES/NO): NO